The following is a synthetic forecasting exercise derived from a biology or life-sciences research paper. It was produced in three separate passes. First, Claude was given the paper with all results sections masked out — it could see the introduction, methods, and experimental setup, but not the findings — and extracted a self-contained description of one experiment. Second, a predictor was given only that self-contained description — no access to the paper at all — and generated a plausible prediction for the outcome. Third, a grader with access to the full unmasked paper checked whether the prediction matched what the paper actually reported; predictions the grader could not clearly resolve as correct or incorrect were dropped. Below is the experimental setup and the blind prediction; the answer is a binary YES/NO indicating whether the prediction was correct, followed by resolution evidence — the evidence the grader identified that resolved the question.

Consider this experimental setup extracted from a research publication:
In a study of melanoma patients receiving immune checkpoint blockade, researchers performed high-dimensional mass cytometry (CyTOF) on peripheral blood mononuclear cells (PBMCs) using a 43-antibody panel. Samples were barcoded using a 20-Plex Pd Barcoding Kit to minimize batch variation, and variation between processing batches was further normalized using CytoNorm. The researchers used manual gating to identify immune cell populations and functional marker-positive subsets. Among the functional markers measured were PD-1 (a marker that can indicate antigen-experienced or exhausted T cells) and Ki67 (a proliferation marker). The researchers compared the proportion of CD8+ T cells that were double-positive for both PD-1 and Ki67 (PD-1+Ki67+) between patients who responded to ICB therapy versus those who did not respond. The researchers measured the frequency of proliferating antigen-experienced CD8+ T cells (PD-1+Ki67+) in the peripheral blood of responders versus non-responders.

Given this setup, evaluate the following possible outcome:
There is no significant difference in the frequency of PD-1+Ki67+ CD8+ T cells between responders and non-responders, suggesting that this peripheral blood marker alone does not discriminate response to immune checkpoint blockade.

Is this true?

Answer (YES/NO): NO